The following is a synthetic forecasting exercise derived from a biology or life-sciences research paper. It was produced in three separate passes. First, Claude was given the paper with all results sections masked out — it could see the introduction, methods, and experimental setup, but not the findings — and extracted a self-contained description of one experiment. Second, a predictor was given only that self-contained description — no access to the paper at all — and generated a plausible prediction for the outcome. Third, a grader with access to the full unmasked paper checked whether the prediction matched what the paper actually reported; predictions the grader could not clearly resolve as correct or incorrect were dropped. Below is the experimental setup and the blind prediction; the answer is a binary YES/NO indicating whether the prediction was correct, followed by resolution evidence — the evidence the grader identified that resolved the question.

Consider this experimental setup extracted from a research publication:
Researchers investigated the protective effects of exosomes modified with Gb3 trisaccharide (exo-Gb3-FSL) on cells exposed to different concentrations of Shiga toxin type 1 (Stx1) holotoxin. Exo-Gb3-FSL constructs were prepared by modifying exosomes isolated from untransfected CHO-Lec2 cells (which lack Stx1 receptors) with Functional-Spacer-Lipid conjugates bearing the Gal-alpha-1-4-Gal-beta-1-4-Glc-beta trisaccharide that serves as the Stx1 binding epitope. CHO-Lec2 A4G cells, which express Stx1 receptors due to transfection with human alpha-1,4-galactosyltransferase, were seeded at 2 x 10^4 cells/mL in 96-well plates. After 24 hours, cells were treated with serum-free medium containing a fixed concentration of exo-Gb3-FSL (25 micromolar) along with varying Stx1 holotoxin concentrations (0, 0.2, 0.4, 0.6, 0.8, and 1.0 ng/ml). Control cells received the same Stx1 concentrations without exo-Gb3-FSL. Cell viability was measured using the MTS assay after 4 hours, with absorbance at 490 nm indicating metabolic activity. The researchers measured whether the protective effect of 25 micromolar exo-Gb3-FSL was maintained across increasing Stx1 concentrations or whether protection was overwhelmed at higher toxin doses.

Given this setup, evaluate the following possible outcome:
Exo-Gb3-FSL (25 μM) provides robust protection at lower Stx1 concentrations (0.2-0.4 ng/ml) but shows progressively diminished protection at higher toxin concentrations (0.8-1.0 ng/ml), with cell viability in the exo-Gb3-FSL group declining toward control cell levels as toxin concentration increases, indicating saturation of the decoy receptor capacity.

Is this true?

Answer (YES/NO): NO